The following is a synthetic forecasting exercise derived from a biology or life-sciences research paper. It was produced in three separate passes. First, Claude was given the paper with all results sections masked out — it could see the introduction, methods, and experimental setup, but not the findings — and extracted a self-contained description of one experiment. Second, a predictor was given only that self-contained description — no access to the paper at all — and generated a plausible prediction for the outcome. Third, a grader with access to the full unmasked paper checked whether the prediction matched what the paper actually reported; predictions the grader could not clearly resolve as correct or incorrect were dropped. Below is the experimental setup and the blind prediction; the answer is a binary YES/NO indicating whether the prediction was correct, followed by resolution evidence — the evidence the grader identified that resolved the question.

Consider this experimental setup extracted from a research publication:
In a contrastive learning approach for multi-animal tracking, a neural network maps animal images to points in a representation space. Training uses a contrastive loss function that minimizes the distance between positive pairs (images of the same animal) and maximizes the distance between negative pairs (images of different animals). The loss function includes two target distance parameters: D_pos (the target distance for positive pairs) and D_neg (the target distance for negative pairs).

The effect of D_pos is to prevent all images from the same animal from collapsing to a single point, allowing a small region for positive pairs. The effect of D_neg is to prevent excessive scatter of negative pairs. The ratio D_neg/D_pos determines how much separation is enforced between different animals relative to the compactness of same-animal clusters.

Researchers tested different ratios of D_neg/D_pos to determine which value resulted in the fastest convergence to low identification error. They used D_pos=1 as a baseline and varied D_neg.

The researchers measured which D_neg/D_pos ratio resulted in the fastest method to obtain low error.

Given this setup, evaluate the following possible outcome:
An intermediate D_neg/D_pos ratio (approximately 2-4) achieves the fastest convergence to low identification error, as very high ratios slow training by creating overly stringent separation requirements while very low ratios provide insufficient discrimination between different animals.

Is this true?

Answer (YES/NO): NO